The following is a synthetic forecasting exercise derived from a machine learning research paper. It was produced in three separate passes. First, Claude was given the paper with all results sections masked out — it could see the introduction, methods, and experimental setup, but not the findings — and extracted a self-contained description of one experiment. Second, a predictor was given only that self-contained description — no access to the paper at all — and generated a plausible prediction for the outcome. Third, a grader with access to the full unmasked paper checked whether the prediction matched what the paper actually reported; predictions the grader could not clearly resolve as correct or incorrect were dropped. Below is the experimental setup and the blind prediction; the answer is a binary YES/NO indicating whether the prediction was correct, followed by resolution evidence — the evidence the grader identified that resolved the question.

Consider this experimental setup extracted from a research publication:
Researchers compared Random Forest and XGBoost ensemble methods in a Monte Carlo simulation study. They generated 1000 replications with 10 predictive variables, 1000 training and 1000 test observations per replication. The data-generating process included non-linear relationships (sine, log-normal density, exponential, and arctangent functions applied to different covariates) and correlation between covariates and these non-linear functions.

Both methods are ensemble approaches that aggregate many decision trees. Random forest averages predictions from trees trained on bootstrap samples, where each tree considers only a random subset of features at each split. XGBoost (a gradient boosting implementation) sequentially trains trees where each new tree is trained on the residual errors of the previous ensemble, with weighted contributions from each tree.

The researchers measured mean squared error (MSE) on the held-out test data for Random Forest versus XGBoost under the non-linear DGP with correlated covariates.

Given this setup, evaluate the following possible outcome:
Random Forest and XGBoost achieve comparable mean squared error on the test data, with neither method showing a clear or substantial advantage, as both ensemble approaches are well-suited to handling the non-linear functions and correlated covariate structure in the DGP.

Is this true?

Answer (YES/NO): YES